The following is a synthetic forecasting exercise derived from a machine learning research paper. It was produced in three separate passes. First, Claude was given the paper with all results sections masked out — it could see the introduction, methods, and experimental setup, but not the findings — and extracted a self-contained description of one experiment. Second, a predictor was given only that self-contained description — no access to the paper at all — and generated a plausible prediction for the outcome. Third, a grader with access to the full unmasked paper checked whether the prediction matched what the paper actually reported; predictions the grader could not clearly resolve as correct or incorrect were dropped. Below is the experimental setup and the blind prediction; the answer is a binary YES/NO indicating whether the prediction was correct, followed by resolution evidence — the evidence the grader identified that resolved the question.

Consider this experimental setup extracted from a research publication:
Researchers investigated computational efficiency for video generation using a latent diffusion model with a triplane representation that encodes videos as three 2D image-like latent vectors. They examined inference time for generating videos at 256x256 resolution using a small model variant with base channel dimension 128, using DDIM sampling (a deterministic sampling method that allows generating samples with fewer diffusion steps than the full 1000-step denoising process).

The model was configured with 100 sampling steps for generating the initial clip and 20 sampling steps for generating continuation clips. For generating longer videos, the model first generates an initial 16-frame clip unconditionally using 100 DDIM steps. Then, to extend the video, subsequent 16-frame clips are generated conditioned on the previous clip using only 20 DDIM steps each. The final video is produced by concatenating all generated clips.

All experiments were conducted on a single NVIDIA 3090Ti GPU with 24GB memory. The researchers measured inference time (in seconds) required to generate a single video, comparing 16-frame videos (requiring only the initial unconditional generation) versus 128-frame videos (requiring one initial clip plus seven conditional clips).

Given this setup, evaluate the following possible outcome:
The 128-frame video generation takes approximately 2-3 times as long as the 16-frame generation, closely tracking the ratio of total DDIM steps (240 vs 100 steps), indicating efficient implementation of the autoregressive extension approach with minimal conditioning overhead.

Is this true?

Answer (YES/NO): NO